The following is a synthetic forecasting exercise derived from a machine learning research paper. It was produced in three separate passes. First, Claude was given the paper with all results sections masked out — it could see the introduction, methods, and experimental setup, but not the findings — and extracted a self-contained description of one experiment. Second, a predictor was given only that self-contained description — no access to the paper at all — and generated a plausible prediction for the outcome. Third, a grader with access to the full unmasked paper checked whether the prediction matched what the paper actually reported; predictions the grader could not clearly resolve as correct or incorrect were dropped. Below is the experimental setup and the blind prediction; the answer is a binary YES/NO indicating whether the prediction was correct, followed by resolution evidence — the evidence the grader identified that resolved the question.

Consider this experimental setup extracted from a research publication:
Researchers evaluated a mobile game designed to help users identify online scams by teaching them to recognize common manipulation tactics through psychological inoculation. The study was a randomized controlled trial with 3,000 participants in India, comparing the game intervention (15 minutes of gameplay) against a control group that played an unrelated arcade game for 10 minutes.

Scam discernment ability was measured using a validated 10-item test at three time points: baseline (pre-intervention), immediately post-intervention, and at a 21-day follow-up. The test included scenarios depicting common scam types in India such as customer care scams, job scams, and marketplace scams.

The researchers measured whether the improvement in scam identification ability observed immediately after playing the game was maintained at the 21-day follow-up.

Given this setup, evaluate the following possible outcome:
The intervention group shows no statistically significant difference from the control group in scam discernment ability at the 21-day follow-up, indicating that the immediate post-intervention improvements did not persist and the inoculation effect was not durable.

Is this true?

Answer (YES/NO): NO